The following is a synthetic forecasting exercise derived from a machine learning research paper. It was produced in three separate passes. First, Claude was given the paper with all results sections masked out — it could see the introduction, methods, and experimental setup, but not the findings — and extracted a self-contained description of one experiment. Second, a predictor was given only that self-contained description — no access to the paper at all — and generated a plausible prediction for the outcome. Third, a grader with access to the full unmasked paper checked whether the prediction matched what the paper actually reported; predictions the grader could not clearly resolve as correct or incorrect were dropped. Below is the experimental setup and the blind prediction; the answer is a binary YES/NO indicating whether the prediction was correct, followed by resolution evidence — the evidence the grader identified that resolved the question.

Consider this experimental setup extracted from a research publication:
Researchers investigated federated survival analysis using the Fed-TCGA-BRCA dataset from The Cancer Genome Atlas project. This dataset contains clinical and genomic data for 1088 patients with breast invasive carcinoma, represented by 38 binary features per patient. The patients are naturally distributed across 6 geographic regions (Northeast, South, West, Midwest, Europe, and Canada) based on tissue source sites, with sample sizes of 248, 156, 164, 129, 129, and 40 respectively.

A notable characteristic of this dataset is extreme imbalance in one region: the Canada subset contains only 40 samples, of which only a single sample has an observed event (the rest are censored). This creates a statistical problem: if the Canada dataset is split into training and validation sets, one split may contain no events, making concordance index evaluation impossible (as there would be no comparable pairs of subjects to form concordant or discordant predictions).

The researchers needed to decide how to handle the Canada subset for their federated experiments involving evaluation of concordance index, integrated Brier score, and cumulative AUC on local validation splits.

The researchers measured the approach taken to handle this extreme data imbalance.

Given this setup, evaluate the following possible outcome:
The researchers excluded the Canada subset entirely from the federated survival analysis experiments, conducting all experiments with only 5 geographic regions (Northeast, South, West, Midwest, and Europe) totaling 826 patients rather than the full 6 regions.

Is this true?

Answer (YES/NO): YES